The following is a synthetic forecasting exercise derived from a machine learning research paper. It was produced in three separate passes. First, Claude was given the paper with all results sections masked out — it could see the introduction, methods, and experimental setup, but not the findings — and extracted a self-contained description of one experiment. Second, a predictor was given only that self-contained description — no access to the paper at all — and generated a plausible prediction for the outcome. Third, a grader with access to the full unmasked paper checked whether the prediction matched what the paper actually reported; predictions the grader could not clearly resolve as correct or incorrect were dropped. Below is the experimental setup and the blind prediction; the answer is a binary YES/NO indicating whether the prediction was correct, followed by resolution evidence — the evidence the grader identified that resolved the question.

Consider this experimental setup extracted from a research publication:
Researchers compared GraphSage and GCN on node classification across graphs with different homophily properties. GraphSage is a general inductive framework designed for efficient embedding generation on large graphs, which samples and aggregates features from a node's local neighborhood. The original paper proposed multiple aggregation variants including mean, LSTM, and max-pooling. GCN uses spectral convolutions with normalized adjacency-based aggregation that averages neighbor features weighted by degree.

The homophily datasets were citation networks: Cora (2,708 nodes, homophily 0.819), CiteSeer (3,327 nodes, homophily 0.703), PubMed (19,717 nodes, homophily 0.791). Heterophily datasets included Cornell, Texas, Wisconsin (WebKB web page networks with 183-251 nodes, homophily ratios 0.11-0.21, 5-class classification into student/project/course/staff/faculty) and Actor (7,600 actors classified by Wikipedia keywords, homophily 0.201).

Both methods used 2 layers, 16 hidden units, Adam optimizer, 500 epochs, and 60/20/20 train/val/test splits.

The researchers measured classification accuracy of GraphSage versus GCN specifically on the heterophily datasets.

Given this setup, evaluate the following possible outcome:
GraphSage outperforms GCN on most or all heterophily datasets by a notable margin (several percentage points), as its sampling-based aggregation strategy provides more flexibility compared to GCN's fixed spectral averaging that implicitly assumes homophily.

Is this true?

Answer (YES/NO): YES